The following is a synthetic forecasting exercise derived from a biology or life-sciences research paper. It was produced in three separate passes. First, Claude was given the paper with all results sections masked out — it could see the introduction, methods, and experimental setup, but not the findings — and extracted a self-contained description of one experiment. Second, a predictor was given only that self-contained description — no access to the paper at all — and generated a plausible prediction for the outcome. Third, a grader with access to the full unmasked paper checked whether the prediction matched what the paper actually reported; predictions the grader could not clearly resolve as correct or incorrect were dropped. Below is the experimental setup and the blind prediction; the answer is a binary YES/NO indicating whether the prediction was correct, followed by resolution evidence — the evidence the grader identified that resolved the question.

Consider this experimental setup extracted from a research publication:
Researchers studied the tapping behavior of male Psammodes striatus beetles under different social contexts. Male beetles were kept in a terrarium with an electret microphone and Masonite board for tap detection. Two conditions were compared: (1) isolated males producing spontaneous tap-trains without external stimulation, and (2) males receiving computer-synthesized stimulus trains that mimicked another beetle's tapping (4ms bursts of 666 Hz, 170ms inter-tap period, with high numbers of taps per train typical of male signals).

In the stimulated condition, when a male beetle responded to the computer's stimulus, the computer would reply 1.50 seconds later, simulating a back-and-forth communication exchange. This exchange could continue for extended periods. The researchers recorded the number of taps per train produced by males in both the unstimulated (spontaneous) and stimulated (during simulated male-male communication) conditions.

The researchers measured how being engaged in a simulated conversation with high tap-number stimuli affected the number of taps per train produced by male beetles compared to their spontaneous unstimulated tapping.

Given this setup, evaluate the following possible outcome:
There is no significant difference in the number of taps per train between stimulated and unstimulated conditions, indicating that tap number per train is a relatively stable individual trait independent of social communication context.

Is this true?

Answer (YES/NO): NO